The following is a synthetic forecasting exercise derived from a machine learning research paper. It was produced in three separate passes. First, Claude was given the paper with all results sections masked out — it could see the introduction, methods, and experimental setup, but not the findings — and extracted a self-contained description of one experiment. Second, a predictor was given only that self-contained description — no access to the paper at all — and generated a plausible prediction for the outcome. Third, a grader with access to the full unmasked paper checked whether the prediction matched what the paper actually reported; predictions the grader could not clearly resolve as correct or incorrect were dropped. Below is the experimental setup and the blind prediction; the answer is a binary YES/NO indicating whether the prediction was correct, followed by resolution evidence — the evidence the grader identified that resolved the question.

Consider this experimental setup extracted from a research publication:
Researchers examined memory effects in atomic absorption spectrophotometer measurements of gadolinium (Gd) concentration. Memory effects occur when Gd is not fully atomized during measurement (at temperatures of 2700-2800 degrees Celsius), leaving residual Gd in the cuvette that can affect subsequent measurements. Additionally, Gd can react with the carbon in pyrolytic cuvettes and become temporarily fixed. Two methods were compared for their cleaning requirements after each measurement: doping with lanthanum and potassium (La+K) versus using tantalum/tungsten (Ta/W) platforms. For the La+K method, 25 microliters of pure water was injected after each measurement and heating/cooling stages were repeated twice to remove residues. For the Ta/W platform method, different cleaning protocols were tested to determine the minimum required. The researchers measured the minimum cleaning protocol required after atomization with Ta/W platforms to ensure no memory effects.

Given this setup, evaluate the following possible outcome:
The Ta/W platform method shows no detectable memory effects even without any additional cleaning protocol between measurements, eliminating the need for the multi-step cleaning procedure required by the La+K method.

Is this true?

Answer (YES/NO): NO